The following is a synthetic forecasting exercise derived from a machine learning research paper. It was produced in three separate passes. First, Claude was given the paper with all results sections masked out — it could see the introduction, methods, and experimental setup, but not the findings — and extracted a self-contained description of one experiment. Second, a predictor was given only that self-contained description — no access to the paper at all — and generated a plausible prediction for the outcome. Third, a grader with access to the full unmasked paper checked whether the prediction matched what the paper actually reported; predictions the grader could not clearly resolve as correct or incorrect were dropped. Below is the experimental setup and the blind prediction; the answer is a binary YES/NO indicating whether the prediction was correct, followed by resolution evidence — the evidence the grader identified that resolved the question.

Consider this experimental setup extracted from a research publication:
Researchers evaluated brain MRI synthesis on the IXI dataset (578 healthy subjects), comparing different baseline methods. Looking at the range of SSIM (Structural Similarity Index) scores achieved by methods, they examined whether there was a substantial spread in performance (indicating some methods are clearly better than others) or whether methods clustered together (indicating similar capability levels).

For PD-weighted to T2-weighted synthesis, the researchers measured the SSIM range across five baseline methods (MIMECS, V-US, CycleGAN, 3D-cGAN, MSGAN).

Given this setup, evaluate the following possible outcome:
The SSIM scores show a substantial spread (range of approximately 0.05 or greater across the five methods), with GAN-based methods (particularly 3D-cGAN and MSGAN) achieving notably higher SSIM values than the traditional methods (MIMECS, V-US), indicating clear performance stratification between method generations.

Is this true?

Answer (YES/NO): NO